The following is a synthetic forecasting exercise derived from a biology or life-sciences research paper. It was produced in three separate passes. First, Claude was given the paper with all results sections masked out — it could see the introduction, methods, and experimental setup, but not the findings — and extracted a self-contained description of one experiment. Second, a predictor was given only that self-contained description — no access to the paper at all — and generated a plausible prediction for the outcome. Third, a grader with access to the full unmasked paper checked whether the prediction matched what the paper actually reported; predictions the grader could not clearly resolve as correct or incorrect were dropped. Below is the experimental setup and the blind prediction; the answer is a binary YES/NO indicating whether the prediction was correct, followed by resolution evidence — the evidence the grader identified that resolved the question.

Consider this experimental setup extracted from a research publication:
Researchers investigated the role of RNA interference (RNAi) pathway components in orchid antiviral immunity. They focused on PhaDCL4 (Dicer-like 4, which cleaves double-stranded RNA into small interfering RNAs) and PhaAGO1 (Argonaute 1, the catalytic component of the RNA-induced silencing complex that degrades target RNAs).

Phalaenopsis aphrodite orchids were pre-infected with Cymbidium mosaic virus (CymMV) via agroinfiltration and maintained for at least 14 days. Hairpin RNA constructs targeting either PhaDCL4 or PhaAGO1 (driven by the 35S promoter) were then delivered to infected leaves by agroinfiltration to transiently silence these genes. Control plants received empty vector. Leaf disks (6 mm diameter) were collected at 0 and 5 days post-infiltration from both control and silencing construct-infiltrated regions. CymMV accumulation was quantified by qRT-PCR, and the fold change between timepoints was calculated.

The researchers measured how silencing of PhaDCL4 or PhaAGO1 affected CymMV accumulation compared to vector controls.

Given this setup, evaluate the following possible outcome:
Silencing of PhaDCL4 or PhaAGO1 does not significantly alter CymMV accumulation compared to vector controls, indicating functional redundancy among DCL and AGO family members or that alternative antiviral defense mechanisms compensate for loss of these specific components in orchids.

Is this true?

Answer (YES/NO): NO